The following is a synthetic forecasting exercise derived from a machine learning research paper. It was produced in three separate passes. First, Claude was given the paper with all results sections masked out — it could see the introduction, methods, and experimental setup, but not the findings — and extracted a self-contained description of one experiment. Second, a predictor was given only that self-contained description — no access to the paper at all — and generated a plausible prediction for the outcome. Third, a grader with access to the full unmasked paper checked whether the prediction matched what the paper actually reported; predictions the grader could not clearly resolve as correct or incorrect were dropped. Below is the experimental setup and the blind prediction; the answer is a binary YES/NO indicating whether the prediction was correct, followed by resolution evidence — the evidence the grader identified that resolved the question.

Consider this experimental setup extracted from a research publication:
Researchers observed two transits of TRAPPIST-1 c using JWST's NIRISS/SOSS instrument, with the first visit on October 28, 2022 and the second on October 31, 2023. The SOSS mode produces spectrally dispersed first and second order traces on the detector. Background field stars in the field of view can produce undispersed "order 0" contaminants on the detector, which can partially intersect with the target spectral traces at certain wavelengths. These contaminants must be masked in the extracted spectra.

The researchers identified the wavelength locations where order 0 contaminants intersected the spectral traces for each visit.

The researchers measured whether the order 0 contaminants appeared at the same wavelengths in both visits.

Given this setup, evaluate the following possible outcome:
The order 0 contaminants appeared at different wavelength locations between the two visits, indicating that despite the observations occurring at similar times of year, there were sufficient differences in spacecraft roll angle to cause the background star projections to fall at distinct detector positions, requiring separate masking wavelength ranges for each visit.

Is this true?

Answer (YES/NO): YES